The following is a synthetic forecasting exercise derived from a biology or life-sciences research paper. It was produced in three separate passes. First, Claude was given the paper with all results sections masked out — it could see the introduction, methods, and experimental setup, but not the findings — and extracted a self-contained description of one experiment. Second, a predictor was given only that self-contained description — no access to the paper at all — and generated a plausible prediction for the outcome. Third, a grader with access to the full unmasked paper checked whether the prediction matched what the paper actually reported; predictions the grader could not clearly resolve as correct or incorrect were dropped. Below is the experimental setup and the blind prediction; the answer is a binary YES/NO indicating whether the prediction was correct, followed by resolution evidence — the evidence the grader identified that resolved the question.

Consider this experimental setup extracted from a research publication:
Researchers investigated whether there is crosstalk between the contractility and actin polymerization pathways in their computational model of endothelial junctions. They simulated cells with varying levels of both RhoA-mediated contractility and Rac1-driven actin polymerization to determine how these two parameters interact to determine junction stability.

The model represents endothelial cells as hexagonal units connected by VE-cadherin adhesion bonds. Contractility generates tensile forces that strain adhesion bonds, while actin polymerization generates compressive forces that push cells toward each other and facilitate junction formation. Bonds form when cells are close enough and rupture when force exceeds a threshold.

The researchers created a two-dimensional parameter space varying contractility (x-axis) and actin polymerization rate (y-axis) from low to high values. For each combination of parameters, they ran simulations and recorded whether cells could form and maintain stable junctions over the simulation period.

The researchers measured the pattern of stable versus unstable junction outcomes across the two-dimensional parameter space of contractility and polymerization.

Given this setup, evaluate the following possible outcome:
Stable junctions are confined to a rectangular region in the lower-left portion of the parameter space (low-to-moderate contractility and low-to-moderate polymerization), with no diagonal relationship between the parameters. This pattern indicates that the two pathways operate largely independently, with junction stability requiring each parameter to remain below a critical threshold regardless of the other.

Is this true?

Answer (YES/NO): NO